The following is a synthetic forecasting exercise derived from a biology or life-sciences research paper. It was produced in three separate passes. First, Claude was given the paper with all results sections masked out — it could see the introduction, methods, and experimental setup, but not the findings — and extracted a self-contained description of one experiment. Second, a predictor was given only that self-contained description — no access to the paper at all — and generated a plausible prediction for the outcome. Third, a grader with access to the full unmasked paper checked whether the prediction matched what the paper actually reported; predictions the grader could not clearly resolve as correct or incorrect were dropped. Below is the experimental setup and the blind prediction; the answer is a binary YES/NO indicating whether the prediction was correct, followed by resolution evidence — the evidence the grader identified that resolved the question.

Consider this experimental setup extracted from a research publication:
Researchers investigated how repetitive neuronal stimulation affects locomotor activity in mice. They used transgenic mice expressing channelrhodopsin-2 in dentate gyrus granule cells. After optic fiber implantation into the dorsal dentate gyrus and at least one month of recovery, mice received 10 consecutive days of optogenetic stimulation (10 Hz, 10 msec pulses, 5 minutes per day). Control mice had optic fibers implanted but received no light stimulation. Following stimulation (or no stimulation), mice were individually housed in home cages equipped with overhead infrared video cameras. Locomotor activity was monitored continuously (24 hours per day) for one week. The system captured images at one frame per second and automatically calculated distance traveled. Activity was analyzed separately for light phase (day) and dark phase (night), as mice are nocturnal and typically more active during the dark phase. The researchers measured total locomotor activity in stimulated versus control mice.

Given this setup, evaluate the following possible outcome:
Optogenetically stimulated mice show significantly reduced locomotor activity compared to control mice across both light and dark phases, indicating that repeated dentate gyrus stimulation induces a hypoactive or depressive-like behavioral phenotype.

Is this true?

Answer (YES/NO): NO